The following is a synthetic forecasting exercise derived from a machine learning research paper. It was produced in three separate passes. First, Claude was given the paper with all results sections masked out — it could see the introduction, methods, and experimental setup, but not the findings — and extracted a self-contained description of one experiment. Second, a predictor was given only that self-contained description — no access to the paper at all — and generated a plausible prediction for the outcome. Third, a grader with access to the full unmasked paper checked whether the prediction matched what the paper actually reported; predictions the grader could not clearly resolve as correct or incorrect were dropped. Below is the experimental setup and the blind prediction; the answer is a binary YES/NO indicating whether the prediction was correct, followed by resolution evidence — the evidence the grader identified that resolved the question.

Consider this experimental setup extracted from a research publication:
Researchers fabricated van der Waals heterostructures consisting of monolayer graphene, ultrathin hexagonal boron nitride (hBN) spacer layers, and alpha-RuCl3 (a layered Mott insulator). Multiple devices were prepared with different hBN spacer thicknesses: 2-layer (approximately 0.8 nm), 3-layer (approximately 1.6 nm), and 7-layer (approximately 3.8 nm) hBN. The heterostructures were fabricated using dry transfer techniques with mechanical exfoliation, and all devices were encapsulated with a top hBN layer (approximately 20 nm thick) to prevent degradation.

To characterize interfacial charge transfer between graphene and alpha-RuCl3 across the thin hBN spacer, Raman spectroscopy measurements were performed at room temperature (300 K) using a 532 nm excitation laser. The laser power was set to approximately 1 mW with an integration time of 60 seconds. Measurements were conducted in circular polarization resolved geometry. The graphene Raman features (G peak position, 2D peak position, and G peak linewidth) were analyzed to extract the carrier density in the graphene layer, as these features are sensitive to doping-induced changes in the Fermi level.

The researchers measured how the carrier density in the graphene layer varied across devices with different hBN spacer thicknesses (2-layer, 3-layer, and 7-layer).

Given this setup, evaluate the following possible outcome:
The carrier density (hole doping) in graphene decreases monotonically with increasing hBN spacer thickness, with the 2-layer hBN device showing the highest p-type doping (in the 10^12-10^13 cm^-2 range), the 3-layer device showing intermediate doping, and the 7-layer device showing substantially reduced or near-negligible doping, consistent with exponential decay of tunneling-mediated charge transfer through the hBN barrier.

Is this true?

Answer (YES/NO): NO